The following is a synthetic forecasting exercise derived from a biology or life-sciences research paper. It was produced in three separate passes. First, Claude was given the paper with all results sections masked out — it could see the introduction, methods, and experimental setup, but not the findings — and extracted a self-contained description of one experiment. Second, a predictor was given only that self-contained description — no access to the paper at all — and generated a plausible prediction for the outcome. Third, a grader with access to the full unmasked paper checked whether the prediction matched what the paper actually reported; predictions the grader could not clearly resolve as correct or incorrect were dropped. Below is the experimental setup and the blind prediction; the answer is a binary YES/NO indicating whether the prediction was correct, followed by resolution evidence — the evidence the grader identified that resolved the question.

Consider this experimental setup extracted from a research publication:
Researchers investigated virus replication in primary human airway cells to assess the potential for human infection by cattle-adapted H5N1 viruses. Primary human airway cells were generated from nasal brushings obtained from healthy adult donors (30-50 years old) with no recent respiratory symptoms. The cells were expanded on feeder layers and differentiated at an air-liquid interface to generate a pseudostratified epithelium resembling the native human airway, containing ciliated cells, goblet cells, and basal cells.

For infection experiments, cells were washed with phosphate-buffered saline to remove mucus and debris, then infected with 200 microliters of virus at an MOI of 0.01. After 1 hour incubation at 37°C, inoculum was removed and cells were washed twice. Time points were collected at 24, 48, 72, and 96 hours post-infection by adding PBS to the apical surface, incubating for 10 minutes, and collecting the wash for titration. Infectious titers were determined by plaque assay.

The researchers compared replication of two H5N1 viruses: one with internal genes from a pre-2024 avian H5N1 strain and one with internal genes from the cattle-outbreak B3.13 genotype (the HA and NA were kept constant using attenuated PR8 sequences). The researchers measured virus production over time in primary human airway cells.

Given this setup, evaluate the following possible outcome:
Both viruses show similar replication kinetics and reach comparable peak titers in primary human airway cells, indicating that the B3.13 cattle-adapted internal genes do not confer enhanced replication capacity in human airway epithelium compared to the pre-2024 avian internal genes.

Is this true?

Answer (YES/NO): NO